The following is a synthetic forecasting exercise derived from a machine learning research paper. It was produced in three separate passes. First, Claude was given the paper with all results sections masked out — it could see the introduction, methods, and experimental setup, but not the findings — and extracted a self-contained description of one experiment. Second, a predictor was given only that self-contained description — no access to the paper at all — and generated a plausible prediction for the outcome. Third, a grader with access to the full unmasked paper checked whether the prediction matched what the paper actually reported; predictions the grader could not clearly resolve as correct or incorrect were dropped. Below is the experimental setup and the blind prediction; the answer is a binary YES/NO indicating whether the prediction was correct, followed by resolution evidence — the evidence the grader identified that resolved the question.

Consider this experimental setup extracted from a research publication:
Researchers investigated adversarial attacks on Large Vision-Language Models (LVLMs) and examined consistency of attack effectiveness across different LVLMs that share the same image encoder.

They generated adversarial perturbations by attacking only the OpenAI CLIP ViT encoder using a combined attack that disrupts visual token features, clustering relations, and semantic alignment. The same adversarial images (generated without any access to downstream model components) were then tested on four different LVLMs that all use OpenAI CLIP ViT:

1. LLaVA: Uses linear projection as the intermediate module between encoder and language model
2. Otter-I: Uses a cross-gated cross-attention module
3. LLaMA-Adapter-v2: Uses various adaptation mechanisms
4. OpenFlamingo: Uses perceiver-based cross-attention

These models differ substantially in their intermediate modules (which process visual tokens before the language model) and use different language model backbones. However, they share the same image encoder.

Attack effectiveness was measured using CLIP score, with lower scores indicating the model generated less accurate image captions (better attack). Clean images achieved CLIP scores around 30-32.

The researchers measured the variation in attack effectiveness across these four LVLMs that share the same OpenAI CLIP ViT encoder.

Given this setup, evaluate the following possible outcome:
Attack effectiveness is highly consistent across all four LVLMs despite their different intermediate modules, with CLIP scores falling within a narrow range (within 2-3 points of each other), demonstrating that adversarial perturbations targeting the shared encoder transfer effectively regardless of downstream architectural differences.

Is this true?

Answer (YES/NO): NO